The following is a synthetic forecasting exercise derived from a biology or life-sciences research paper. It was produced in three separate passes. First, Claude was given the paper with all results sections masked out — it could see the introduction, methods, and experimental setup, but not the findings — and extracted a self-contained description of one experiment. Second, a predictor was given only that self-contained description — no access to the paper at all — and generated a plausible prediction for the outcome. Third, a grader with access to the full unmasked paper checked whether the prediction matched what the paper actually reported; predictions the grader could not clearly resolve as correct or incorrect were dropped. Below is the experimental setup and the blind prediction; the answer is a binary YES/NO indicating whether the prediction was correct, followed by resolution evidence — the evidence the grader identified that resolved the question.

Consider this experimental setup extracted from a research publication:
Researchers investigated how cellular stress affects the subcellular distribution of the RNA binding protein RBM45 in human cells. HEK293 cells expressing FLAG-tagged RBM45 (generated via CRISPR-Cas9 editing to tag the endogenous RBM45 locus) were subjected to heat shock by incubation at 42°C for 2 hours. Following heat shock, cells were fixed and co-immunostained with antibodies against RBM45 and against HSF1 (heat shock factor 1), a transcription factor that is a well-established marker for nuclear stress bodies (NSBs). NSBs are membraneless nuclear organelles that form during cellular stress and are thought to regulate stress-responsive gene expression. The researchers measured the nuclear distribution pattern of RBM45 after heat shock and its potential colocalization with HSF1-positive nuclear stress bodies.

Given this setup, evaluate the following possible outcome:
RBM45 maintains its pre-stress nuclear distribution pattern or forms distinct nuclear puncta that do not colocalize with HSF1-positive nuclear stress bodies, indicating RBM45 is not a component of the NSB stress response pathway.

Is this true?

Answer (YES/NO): NO